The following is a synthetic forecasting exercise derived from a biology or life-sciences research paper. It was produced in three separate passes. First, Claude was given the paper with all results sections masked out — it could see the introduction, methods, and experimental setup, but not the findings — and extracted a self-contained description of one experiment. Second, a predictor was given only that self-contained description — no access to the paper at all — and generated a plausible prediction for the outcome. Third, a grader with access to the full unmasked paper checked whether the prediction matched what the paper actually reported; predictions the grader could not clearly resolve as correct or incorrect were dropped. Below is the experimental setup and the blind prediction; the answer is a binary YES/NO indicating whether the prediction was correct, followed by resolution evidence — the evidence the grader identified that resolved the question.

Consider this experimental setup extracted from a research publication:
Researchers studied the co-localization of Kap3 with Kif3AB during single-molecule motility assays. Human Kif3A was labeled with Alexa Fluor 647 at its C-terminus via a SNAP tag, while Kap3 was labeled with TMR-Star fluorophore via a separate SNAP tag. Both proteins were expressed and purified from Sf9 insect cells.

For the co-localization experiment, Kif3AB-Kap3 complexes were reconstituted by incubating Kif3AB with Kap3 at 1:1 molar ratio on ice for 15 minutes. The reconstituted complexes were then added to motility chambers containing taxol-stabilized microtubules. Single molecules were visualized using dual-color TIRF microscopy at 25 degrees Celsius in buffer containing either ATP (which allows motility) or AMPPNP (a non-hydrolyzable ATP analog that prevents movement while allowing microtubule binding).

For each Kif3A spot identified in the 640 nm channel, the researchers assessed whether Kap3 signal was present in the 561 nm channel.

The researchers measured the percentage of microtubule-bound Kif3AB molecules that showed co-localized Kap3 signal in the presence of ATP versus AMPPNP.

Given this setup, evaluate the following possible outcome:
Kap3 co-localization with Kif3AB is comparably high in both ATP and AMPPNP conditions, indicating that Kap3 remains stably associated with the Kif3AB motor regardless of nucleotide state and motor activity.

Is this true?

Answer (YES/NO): NO